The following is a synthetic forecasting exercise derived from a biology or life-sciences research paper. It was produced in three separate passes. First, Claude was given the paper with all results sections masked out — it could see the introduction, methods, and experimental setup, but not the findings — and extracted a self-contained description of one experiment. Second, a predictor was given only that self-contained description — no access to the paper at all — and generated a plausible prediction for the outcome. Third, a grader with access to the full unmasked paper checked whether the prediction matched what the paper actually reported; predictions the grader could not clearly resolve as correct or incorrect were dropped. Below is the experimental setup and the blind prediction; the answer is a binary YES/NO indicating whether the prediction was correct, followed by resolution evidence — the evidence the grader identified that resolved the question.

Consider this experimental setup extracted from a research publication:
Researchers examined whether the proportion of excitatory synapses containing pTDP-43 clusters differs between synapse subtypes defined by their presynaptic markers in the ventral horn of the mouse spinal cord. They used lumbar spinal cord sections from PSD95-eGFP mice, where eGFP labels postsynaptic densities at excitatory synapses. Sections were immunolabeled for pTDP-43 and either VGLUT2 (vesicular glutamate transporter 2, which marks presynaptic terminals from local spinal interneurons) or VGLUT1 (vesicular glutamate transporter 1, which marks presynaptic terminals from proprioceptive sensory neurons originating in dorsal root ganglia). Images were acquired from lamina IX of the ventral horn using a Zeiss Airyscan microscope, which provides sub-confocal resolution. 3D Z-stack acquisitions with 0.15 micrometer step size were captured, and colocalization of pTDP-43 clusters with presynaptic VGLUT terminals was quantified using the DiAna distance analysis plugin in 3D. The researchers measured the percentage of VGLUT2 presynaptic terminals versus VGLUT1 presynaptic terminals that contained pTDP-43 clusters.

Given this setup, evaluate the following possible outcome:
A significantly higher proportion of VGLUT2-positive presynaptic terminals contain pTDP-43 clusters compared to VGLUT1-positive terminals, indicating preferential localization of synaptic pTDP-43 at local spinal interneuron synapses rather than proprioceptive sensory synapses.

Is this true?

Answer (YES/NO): NO